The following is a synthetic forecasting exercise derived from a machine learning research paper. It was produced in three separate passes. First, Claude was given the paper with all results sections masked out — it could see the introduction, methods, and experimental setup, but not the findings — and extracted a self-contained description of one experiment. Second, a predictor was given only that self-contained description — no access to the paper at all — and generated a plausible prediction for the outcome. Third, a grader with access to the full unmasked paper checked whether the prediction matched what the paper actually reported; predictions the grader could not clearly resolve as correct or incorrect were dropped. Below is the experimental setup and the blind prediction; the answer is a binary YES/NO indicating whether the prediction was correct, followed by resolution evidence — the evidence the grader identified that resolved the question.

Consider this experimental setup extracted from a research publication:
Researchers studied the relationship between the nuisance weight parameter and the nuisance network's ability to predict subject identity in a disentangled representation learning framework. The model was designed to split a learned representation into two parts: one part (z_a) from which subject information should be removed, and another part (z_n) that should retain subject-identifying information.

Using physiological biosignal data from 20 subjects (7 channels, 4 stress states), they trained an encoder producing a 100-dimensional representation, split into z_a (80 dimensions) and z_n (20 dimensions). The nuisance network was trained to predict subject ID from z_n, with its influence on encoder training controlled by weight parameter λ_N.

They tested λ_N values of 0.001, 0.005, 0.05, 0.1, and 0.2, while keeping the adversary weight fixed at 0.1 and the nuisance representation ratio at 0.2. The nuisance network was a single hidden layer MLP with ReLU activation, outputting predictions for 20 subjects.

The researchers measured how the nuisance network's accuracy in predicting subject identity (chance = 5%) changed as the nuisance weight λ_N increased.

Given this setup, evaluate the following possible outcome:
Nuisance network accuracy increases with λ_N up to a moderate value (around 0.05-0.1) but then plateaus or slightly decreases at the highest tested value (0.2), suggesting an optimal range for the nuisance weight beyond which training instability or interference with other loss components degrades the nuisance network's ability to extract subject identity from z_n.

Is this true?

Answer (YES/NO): NO